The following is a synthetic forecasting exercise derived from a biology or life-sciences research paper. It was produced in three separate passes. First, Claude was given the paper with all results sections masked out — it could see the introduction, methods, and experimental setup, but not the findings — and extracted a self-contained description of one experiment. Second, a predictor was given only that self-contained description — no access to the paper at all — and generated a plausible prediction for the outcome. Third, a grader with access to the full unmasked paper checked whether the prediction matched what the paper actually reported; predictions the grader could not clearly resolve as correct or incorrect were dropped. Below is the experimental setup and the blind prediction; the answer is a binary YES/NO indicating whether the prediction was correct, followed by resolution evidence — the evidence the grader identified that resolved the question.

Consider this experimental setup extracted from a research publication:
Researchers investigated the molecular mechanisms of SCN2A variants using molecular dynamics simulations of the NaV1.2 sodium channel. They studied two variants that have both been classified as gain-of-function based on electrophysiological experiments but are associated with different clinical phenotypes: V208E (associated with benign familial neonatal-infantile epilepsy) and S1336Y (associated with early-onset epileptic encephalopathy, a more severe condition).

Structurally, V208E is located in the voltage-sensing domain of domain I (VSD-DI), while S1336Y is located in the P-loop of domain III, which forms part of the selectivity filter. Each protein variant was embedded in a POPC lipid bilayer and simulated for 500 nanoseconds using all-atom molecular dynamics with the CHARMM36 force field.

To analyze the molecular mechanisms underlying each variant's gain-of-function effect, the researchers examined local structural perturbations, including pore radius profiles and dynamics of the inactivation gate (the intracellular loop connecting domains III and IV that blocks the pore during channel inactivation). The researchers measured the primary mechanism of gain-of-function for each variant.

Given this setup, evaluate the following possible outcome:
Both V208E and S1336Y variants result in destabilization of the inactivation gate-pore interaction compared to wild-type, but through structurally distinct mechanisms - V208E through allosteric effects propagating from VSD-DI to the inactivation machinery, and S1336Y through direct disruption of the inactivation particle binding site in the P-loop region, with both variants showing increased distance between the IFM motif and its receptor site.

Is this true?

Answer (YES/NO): NO